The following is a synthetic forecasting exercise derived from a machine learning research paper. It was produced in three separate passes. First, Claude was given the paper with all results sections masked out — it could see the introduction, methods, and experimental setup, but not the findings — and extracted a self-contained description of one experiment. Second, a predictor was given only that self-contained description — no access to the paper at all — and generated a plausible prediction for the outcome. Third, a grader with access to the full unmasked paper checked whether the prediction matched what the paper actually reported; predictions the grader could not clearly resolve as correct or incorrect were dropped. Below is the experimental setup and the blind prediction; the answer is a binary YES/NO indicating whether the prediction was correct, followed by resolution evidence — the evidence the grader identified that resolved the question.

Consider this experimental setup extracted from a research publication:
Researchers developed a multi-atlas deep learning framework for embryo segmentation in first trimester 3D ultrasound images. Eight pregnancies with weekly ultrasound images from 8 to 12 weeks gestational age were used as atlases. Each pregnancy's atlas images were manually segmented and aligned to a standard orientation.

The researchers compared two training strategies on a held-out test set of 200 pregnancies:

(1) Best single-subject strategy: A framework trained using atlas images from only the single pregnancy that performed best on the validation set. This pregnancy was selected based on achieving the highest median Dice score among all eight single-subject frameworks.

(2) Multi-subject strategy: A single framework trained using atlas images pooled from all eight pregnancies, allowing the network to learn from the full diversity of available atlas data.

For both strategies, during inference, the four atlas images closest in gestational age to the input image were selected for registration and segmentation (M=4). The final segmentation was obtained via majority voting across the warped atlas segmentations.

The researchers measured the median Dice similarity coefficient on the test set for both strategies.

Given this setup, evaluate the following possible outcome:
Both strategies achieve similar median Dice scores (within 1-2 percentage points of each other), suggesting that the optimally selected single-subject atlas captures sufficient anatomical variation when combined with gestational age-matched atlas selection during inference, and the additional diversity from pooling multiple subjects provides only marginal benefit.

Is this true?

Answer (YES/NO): YES